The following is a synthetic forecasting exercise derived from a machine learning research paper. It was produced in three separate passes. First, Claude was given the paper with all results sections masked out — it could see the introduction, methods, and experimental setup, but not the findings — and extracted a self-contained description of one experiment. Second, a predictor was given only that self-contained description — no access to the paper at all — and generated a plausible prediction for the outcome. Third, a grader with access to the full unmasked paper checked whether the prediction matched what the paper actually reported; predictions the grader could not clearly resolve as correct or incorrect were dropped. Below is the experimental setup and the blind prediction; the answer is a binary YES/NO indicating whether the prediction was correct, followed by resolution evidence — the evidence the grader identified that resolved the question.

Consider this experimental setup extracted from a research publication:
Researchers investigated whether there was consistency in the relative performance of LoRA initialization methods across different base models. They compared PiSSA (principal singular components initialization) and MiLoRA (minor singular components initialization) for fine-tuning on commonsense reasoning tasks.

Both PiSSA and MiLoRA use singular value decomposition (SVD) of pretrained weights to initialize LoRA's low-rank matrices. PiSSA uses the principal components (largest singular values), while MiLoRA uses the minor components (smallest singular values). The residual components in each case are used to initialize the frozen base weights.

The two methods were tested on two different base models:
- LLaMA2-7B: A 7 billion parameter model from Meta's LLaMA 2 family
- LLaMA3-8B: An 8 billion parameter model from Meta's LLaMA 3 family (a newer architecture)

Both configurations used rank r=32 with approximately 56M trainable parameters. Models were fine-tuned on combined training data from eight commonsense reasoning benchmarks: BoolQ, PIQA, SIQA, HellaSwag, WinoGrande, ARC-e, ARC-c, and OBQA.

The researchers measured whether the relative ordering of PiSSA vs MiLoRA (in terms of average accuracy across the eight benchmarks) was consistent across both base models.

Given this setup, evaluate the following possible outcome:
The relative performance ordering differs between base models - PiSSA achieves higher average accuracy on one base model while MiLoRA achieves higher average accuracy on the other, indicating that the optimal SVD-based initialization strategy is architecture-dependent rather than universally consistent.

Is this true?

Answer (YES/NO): NO